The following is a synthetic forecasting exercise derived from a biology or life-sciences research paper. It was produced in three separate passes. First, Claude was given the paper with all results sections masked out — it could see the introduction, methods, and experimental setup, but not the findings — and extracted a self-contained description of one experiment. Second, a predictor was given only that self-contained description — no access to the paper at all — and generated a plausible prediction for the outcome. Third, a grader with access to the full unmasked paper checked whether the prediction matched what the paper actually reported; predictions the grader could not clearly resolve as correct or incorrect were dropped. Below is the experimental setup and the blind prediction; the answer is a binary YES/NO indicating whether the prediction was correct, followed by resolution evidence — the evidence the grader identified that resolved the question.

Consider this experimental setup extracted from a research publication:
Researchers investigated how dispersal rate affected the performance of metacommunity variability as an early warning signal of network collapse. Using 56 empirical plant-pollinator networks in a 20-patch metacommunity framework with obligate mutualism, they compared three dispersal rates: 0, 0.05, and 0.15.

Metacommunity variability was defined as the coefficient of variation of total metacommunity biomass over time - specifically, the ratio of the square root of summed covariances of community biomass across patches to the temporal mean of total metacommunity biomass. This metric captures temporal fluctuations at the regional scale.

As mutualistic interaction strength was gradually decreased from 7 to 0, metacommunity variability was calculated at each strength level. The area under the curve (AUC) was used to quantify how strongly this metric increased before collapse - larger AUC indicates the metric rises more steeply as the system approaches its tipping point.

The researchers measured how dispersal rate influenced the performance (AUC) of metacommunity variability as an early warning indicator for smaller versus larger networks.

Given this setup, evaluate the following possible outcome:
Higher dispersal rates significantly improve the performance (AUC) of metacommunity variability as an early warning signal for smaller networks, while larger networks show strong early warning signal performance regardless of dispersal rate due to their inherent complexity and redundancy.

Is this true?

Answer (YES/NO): NO